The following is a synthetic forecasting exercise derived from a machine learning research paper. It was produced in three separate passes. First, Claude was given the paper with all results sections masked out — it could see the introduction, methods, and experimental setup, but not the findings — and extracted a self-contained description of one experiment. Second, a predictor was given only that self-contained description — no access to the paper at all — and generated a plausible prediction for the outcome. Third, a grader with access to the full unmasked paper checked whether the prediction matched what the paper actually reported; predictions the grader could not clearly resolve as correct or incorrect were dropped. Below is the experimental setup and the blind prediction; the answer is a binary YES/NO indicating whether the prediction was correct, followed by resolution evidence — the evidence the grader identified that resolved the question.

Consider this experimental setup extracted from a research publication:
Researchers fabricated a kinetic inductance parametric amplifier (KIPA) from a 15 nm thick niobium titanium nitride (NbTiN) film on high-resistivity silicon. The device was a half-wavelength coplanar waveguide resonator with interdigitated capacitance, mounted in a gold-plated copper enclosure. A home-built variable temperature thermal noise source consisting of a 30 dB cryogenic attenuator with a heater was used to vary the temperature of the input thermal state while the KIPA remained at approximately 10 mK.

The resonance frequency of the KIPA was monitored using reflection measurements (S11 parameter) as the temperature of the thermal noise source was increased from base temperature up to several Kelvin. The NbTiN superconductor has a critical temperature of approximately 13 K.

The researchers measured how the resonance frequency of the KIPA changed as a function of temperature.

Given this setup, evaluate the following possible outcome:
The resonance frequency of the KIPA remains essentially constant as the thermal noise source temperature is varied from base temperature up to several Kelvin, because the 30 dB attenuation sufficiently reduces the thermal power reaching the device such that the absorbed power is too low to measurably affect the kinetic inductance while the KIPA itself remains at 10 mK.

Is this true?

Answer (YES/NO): NO